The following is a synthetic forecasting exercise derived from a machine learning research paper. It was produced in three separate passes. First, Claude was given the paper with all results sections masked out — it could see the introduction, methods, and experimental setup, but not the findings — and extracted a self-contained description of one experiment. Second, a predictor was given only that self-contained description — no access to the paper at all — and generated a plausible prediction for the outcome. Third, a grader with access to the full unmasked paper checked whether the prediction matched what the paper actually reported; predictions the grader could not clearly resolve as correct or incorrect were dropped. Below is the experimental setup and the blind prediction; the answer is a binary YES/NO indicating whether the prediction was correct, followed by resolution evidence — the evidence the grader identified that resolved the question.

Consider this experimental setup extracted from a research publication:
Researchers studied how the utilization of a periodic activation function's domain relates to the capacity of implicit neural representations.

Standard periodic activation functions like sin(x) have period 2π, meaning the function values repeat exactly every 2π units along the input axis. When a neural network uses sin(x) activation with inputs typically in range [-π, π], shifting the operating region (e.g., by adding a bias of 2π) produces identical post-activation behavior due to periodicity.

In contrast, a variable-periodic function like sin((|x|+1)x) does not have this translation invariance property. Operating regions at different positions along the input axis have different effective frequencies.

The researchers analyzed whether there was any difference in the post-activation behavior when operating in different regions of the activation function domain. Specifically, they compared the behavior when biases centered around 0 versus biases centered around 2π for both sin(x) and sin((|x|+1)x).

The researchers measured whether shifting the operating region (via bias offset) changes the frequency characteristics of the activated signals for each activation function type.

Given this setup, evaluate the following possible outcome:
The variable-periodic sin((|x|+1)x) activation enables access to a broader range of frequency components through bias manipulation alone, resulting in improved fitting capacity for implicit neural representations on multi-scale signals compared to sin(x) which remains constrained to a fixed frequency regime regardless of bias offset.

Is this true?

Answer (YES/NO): YES